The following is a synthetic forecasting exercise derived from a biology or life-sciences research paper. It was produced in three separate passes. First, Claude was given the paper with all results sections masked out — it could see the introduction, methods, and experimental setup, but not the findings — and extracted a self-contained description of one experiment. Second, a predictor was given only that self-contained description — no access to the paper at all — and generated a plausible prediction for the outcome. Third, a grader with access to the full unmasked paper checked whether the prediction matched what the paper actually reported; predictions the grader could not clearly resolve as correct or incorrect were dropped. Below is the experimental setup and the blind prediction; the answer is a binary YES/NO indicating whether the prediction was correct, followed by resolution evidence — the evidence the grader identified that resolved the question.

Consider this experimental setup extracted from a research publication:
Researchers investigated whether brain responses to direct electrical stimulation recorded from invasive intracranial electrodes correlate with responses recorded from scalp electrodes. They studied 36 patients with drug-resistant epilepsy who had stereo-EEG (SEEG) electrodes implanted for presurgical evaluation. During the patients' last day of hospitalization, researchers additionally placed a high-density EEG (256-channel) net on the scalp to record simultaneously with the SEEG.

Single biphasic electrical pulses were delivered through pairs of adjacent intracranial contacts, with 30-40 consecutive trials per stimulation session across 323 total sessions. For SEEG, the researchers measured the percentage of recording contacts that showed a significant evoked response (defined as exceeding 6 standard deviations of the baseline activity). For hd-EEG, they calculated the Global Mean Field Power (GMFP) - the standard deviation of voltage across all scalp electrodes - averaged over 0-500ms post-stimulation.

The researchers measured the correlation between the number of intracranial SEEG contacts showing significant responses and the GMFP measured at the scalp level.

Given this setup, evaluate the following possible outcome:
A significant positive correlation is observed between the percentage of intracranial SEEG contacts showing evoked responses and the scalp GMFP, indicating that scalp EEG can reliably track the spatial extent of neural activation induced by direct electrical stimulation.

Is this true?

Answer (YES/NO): YES